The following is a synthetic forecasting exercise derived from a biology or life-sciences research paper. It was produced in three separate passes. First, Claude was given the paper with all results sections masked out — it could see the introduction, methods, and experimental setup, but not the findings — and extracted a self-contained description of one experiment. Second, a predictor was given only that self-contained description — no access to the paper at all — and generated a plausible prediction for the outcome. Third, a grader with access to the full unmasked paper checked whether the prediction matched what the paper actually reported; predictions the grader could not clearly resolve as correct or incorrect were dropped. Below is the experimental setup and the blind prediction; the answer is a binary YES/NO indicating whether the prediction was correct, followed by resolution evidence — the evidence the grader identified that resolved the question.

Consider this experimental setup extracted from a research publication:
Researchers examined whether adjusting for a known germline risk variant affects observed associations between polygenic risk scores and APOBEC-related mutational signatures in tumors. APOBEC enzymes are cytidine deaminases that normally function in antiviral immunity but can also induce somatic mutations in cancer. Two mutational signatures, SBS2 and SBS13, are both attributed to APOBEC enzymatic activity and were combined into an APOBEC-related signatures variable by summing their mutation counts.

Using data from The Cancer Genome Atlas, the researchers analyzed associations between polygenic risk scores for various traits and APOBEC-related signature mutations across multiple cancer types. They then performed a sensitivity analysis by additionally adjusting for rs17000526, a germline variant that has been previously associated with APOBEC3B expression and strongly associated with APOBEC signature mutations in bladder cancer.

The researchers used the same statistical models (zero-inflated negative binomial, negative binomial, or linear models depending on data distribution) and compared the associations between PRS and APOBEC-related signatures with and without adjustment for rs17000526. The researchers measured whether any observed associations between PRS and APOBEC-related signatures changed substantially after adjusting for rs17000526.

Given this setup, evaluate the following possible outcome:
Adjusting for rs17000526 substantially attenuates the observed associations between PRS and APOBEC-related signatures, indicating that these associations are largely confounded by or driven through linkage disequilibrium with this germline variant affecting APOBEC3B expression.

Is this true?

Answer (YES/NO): NO